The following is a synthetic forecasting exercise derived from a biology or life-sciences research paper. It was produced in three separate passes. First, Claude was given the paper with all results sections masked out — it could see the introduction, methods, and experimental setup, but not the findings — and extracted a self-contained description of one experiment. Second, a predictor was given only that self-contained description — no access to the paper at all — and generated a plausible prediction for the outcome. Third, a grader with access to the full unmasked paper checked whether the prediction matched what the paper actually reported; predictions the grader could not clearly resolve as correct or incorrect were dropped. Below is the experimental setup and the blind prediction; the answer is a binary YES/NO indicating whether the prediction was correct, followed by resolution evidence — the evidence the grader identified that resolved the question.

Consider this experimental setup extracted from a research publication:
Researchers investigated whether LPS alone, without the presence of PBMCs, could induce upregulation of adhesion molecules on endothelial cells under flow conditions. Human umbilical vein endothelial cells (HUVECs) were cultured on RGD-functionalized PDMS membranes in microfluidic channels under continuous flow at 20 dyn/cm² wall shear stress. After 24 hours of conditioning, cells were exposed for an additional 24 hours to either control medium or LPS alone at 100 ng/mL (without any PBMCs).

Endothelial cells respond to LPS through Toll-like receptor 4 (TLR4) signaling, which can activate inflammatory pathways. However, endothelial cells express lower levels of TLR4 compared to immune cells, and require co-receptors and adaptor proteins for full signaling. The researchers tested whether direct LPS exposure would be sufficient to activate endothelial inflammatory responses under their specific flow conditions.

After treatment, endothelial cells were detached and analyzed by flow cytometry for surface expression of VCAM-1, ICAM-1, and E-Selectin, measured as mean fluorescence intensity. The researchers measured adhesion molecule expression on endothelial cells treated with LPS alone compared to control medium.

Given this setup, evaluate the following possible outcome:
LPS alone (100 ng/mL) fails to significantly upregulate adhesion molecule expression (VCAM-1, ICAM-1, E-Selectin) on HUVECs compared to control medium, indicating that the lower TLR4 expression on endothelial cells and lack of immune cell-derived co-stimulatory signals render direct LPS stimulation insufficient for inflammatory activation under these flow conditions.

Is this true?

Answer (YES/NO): YES